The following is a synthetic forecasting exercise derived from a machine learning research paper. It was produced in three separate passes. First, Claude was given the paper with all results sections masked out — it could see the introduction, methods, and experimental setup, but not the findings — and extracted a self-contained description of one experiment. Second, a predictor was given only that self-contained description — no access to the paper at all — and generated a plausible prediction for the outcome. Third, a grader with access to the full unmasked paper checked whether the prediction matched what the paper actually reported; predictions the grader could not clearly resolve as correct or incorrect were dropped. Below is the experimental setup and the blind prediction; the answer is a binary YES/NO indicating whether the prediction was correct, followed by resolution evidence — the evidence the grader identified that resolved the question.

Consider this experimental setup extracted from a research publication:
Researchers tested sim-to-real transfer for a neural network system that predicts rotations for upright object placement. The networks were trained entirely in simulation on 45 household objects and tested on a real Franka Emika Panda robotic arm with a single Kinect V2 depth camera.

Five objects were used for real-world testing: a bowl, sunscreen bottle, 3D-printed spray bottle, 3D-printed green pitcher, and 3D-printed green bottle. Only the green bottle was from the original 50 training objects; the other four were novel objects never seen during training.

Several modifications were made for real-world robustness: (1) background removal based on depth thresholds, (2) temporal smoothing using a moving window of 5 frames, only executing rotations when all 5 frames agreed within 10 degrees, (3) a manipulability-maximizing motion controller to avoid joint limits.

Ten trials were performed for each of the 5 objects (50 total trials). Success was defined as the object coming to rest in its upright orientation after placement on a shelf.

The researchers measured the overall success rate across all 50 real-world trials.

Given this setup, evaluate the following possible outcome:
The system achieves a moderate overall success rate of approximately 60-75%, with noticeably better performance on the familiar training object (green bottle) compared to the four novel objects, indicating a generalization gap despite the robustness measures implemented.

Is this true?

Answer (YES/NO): NO